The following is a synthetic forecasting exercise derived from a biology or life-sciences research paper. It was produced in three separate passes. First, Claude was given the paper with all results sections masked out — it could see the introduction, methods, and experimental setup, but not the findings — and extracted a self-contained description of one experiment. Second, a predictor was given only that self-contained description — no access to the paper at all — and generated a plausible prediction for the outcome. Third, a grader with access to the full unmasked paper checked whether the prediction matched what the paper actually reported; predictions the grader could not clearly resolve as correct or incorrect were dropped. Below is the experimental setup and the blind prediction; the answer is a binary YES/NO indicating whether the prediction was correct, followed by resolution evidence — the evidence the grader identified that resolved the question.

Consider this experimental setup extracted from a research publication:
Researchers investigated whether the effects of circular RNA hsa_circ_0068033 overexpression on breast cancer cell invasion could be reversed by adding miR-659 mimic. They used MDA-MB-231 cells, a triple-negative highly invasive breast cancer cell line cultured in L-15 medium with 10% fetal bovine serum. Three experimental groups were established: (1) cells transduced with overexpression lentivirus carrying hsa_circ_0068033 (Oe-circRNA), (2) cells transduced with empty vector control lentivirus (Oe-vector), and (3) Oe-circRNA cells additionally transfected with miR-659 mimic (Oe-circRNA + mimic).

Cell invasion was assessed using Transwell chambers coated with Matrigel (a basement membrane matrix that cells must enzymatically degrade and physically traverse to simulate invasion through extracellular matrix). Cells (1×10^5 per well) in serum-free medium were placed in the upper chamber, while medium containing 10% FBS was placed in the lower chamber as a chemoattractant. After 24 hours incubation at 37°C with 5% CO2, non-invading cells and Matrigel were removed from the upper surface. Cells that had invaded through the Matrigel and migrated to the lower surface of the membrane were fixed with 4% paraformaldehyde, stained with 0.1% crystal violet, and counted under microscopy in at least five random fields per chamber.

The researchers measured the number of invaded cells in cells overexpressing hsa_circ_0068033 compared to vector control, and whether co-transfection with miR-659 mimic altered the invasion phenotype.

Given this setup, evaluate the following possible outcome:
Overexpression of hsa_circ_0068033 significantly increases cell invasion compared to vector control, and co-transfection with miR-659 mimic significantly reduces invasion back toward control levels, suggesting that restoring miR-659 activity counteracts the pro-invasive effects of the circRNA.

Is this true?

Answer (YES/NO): NO